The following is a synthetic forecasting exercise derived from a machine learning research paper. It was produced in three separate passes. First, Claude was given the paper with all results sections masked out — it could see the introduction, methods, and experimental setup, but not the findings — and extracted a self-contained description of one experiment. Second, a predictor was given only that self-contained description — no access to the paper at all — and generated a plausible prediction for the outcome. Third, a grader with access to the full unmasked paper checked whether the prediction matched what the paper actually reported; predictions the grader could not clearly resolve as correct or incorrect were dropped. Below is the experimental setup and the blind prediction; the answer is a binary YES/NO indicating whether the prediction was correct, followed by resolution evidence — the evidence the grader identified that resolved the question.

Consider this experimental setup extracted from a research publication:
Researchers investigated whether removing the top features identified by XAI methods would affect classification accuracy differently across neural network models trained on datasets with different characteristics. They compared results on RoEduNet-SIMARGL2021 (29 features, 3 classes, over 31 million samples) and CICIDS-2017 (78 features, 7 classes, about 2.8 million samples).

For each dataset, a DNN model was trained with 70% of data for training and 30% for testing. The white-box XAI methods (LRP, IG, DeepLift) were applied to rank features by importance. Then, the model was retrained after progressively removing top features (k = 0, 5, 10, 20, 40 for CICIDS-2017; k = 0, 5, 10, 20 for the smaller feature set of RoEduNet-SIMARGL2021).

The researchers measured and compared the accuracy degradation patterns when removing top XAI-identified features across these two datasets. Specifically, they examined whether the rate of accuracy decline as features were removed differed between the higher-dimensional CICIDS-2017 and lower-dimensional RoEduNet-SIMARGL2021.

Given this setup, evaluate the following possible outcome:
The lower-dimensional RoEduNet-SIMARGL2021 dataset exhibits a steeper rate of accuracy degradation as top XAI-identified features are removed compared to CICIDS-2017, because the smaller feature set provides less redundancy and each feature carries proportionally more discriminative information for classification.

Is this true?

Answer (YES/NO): YES